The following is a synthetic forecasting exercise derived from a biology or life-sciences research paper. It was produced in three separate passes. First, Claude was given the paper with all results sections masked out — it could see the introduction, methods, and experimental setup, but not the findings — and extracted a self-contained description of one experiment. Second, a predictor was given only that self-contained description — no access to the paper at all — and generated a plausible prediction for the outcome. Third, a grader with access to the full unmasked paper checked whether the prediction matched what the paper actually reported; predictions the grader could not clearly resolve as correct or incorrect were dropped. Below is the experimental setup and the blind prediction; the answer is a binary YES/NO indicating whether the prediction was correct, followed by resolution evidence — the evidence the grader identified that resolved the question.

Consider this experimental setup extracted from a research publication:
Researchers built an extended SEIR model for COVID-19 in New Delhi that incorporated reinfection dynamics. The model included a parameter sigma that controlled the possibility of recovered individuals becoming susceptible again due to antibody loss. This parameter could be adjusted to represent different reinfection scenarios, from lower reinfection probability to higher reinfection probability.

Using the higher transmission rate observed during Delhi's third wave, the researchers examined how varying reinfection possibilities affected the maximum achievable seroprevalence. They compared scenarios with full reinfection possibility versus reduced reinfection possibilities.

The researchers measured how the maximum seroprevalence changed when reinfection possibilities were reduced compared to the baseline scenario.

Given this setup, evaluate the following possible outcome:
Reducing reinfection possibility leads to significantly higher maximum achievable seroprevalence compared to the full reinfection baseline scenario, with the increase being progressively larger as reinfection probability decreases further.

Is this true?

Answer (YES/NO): NO